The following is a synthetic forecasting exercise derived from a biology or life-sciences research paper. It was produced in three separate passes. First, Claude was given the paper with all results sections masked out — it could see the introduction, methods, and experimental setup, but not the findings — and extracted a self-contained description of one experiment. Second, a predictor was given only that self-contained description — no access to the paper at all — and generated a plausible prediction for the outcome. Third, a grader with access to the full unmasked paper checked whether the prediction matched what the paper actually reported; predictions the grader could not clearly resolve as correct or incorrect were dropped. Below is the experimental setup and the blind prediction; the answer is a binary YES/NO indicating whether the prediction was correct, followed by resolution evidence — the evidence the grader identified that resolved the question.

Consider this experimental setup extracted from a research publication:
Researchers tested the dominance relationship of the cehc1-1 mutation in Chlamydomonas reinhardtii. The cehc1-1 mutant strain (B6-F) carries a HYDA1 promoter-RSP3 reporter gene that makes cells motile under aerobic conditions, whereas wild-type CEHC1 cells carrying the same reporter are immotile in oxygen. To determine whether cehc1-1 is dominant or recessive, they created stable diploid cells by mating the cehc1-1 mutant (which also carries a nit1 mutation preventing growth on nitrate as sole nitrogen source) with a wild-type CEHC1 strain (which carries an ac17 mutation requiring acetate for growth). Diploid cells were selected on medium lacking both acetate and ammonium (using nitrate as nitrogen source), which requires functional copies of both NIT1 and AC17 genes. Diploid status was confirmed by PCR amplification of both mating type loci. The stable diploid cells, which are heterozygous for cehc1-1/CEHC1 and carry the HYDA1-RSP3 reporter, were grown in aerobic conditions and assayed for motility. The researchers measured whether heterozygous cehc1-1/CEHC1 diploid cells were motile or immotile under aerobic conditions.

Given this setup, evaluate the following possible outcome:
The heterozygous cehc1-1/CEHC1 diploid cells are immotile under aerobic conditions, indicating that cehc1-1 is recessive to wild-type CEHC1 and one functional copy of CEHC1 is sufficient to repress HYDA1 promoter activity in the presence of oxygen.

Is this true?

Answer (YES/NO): YES